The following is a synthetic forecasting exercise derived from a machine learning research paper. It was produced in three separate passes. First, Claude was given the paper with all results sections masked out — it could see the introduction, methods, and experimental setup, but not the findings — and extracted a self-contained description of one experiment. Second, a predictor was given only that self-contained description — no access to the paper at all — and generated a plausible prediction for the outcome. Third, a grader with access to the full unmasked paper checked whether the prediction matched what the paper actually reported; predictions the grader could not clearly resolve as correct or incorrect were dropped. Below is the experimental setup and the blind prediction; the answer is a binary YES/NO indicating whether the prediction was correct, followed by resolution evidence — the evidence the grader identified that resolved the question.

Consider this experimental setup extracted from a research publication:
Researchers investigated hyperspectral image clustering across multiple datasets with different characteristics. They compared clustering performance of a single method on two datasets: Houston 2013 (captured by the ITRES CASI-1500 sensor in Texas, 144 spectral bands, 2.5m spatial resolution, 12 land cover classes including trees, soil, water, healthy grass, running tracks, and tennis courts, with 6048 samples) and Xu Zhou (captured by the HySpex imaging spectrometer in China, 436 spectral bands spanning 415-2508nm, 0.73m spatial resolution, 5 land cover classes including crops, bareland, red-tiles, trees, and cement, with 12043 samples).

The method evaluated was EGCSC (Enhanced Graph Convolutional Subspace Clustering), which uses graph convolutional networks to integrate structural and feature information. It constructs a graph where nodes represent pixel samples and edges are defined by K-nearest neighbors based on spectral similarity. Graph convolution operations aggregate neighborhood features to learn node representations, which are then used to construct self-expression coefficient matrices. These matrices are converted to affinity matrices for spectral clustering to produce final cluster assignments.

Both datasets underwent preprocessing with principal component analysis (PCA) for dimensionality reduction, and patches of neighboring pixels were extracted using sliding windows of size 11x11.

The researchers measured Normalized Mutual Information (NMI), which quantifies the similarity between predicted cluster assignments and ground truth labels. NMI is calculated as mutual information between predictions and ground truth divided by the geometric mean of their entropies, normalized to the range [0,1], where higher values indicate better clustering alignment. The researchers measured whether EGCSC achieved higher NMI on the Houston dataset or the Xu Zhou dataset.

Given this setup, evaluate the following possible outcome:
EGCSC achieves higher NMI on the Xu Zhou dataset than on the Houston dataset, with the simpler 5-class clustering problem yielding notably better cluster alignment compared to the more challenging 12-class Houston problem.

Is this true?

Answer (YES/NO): NO